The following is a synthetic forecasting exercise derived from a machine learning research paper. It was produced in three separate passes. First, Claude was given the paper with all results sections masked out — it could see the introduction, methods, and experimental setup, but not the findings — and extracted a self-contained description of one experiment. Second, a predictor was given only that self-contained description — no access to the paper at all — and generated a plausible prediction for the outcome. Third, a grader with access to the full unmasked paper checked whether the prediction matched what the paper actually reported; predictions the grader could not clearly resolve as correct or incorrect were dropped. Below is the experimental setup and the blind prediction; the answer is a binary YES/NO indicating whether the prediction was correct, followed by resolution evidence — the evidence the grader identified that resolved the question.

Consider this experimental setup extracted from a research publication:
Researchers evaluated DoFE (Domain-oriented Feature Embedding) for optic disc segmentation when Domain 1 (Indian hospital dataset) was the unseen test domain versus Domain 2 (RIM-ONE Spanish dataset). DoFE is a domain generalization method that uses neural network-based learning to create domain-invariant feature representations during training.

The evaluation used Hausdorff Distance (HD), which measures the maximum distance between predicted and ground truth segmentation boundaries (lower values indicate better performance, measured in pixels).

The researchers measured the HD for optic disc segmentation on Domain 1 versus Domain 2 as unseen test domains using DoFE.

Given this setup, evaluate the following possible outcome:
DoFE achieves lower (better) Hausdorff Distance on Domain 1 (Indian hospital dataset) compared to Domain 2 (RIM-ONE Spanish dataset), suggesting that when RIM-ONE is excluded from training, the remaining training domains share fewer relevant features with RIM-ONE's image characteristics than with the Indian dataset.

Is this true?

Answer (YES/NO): YES